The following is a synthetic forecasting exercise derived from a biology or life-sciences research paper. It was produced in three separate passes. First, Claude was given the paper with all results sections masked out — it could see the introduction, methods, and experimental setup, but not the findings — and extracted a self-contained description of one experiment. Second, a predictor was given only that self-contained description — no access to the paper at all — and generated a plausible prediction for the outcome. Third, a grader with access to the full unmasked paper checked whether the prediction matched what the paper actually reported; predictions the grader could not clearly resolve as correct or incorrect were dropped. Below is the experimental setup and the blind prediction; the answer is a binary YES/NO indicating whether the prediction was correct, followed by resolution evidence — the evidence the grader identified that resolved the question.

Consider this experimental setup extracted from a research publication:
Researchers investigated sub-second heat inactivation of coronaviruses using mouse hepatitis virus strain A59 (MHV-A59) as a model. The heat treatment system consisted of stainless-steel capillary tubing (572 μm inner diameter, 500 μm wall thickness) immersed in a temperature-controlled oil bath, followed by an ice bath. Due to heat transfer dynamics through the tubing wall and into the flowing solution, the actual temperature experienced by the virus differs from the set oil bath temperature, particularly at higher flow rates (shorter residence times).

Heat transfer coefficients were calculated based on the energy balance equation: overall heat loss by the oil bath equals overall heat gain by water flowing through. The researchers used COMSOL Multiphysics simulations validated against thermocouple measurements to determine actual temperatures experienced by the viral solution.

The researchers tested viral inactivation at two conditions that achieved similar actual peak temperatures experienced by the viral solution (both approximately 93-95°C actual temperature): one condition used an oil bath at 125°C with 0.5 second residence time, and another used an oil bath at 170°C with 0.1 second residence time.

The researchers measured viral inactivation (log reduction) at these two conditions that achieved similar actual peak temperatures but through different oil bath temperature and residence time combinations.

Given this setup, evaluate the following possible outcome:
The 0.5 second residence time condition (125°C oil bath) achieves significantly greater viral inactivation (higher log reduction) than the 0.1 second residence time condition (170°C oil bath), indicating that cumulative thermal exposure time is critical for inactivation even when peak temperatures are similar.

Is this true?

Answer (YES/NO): NO